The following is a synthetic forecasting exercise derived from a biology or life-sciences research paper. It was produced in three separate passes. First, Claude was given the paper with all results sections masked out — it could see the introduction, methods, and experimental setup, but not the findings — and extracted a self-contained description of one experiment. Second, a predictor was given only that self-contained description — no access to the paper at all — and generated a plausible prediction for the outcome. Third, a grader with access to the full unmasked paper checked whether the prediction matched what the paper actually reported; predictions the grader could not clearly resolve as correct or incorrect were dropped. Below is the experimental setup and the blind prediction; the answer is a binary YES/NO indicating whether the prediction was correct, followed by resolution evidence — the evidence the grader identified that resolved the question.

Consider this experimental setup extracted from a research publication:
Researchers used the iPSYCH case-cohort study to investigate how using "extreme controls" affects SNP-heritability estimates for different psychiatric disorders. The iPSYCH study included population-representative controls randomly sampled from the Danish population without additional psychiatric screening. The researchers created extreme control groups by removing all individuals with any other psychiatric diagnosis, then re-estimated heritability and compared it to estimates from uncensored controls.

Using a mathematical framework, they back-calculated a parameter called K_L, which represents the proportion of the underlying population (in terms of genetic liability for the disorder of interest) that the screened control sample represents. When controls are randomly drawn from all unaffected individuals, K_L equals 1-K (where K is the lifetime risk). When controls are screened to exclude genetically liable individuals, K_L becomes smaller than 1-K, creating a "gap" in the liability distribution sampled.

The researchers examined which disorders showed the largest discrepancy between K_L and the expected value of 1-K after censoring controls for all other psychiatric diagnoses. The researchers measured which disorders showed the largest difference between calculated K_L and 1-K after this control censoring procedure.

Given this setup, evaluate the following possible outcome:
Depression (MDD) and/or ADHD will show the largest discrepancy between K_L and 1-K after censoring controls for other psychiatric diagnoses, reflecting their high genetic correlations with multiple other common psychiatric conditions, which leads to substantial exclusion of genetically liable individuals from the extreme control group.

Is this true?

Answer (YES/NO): NO